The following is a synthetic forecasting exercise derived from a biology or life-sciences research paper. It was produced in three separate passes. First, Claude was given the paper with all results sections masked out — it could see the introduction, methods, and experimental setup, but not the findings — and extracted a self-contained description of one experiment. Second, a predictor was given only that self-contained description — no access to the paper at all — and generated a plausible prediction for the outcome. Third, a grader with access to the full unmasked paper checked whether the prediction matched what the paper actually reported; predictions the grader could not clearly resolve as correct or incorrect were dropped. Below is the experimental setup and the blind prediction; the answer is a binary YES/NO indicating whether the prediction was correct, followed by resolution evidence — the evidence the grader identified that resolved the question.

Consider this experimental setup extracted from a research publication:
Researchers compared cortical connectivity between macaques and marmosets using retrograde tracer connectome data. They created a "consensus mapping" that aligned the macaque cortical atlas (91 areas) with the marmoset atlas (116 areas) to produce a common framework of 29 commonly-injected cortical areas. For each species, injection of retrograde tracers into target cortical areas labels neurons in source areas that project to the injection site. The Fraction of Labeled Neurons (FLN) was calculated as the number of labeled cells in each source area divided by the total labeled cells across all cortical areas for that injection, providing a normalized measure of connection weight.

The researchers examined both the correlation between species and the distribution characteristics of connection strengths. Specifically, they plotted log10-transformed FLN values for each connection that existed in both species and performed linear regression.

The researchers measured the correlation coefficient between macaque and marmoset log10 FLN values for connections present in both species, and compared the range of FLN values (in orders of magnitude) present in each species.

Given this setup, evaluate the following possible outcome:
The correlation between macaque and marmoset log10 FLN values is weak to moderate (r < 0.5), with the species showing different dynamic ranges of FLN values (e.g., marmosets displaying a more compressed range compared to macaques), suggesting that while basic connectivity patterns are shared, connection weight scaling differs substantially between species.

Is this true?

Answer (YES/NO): NO